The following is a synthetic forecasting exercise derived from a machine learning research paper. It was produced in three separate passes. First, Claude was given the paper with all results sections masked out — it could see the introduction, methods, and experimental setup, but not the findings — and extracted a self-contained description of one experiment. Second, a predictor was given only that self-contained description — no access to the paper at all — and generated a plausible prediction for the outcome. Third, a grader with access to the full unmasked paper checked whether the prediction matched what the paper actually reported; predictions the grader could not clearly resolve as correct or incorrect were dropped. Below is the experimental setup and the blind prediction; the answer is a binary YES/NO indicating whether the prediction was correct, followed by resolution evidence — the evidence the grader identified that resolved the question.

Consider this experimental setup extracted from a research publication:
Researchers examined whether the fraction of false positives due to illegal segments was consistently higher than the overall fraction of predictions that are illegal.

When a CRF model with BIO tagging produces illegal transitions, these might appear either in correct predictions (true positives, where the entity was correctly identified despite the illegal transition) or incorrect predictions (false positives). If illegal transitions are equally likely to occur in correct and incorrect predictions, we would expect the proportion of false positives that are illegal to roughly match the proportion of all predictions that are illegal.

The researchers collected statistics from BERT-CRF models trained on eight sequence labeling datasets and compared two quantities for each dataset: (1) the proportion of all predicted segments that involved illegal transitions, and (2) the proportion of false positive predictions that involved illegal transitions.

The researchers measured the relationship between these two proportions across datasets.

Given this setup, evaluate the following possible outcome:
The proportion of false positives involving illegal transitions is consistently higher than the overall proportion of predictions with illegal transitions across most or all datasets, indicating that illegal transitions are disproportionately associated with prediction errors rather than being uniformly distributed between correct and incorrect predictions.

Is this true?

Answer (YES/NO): YES